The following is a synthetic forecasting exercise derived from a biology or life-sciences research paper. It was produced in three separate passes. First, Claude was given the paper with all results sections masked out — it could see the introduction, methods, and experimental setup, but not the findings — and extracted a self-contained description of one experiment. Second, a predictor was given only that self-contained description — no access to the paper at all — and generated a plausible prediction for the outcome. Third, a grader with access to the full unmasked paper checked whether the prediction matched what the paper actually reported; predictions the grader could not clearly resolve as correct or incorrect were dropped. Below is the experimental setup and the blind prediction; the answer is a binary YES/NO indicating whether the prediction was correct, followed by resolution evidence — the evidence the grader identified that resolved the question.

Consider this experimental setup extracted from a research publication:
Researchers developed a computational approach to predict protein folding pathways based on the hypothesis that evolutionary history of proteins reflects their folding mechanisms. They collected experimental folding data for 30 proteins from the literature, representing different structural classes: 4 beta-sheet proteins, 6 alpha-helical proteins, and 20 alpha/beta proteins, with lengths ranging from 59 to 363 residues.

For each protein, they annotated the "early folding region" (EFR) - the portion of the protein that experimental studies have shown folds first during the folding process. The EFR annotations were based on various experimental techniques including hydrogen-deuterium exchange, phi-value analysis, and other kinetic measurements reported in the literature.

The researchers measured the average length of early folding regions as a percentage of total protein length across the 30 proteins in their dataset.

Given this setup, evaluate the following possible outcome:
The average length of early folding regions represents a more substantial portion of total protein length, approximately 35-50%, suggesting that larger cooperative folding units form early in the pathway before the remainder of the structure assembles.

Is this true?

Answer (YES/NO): NO